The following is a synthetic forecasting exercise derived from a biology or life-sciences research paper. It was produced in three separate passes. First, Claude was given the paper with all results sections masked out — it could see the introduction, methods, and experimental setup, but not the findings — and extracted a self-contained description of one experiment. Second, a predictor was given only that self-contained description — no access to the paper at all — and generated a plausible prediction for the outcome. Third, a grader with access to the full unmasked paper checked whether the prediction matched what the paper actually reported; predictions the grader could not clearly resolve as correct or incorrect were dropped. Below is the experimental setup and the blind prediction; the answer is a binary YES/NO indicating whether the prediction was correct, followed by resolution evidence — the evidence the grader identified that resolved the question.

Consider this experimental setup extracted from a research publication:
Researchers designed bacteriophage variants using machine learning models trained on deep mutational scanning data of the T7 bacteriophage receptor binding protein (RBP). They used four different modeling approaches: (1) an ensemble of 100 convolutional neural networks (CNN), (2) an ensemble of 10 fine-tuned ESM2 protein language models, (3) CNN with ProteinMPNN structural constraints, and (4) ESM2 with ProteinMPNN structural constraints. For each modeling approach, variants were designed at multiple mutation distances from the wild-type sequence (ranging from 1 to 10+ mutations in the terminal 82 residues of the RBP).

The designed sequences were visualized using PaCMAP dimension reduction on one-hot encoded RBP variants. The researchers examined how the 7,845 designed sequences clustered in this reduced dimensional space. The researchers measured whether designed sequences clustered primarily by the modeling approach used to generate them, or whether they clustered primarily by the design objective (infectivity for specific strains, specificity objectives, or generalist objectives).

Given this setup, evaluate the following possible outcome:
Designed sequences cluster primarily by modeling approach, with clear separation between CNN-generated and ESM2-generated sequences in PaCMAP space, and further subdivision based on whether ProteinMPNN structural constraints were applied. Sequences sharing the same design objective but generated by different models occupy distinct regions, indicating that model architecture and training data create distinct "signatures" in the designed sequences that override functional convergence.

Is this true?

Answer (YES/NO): YES